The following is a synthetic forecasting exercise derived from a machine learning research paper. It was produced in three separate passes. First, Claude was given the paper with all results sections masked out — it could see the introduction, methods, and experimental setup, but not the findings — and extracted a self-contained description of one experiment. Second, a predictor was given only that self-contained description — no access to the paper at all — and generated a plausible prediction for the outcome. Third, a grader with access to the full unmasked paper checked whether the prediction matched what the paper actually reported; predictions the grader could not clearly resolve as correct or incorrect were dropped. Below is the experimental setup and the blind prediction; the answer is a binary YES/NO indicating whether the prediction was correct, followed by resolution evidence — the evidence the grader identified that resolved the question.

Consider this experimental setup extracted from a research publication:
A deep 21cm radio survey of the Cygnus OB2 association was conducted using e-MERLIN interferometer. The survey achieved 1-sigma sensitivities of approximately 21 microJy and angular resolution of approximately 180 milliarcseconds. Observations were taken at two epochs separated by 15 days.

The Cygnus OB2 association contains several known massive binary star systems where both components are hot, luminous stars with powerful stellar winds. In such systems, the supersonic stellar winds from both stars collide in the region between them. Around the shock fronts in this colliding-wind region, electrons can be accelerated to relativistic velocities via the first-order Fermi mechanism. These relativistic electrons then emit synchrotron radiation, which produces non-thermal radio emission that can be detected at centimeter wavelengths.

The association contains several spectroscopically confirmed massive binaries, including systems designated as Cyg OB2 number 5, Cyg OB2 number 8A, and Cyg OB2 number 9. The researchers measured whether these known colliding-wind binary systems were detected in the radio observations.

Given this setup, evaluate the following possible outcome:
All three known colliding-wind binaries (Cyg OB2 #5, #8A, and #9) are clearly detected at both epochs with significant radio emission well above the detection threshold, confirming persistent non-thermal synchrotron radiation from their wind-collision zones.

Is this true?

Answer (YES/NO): YES